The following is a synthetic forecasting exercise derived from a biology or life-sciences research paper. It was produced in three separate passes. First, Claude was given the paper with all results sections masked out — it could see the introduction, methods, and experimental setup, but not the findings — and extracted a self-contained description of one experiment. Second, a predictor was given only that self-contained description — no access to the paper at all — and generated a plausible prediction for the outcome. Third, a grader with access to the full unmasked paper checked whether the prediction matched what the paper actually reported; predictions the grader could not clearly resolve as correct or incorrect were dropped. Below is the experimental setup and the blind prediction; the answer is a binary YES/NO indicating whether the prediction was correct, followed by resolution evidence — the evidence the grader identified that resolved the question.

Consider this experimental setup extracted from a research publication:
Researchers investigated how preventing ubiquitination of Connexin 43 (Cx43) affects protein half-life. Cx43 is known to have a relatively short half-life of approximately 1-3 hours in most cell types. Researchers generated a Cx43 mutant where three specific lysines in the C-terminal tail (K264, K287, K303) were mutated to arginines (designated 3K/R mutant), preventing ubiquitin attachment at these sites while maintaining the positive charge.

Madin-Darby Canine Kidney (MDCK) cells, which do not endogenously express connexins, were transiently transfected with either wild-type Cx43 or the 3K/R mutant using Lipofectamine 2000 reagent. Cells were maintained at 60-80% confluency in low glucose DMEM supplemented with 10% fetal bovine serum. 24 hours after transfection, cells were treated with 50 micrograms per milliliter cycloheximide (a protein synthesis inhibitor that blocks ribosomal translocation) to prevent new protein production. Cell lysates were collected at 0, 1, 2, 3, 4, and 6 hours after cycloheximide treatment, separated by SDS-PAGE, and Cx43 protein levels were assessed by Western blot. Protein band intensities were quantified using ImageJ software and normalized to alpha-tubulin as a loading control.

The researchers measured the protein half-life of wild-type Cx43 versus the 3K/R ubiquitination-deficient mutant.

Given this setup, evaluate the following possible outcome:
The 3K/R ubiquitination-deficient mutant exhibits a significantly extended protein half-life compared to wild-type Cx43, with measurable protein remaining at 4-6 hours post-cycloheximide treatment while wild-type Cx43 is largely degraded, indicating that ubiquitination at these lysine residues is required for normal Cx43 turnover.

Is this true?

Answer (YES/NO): YES